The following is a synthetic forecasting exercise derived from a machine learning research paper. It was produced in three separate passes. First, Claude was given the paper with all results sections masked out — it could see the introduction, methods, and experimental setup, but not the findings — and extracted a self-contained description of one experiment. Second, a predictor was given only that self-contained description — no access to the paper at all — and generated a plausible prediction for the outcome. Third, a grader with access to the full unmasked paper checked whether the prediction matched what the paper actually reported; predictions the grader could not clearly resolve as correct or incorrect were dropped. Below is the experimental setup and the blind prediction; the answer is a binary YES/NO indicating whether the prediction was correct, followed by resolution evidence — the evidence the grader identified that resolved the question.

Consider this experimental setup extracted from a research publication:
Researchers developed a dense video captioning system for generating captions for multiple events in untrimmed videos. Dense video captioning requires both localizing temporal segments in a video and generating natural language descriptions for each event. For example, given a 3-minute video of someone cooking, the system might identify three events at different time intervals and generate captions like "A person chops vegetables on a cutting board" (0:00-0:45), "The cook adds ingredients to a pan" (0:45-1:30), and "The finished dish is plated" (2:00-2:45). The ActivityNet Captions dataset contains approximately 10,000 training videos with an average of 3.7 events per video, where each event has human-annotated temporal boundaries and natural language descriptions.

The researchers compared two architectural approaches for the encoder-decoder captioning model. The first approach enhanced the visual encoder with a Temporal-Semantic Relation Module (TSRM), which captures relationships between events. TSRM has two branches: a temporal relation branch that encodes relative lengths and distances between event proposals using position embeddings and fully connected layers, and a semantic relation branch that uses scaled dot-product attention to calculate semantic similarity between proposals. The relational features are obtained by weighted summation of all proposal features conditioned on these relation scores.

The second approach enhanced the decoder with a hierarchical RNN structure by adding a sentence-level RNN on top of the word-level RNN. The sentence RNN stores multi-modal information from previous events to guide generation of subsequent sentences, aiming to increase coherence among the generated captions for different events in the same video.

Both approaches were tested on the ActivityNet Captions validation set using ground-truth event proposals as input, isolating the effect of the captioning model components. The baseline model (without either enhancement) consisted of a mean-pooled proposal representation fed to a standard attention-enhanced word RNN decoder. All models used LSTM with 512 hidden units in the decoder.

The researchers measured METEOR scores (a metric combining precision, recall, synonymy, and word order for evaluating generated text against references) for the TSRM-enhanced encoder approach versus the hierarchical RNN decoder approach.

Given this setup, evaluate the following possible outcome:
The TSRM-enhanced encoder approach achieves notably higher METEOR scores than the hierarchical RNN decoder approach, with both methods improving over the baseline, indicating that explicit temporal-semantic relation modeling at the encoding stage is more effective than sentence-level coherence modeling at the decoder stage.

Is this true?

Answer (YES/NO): YES